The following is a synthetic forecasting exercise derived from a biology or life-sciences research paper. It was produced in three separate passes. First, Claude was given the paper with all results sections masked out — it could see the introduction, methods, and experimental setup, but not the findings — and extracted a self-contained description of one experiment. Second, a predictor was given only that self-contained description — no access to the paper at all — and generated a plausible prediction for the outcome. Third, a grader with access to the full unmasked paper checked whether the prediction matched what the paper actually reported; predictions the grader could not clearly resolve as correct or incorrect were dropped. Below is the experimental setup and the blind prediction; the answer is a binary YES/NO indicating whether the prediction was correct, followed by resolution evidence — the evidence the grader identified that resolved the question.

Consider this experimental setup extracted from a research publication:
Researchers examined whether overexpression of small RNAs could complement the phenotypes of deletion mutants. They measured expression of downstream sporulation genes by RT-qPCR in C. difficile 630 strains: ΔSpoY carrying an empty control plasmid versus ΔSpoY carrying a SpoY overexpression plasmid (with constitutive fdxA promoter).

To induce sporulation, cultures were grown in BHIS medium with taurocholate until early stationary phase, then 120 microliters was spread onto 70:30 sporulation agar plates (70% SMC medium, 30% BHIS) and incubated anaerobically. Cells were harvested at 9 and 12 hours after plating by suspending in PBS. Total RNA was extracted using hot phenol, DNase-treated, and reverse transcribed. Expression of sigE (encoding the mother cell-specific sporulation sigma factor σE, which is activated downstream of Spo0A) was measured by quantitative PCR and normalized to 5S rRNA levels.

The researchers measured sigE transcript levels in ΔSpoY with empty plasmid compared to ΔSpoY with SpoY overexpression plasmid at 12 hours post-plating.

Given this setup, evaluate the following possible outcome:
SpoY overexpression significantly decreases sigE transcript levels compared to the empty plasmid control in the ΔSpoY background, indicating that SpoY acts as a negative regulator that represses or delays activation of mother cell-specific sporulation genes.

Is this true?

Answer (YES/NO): YES